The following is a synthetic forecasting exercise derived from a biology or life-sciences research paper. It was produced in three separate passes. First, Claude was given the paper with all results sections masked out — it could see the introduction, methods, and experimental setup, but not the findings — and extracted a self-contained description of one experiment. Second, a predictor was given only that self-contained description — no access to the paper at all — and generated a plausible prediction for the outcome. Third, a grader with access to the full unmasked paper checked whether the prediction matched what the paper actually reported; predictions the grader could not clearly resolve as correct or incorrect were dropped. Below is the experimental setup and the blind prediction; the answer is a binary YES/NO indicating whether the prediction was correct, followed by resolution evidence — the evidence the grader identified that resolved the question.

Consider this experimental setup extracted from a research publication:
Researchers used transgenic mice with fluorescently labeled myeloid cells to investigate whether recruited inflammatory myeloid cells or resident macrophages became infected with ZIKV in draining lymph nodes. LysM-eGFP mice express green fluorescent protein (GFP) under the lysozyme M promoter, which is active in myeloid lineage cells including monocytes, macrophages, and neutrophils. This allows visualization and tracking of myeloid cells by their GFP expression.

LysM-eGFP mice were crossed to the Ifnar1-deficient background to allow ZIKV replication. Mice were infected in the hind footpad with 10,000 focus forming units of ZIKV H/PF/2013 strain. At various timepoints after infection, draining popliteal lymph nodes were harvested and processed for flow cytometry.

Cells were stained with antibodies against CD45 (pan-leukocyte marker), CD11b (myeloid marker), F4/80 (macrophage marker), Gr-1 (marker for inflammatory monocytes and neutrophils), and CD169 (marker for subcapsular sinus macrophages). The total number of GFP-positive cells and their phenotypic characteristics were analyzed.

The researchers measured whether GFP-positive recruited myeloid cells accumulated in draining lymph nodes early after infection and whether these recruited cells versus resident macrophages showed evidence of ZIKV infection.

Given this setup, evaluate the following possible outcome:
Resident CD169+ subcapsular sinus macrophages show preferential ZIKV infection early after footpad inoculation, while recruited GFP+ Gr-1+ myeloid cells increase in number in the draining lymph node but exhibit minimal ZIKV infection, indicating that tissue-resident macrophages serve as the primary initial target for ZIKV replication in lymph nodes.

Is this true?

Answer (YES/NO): YES